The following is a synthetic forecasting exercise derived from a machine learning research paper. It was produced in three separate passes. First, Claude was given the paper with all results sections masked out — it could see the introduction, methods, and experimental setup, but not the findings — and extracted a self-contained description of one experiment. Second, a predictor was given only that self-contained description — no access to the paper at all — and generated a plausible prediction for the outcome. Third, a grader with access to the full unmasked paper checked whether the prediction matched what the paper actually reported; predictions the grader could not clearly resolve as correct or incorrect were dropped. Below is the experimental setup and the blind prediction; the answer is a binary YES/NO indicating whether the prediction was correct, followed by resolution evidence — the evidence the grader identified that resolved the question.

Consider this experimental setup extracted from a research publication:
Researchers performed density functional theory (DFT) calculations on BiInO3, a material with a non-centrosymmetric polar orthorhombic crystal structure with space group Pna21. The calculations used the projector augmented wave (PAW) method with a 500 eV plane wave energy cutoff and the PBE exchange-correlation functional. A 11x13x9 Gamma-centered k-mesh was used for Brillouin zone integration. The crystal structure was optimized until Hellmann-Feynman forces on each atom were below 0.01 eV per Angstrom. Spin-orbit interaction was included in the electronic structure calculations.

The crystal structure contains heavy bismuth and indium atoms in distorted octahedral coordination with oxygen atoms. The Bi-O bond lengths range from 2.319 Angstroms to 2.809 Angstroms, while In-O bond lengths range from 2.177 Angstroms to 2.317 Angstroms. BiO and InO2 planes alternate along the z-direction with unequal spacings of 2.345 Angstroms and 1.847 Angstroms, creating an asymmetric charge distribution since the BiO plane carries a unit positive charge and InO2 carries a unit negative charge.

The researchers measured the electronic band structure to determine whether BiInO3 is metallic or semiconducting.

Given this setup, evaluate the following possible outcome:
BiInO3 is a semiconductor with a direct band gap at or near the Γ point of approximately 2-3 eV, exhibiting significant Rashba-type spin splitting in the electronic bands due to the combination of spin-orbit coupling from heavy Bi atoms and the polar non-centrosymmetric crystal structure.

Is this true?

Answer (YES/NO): NO